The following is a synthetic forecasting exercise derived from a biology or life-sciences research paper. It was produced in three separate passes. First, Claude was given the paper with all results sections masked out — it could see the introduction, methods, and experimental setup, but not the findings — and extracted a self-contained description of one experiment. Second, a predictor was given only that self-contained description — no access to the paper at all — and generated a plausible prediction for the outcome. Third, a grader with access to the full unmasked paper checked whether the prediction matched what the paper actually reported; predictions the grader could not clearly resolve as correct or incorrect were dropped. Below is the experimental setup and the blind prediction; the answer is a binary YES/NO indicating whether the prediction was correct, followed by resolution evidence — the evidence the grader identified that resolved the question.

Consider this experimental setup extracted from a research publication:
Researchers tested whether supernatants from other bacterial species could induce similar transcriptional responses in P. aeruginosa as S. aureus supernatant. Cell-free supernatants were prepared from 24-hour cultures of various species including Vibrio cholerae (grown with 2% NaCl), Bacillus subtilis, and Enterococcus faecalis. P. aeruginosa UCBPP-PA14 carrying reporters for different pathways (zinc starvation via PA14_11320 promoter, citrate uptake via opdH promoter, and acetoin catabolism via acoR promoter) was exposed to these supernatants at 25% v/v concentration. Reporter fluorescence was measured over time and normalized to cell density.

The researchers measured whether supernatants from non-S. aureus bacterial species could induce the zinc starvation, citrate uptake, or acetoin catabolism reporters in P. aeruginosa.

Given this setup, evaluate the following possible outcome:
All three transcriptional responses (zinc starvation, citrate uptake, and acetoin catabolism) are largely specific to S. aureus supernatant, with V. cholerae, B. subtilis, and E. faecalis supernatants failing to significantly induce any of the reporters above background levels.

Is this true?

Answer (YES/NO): NO